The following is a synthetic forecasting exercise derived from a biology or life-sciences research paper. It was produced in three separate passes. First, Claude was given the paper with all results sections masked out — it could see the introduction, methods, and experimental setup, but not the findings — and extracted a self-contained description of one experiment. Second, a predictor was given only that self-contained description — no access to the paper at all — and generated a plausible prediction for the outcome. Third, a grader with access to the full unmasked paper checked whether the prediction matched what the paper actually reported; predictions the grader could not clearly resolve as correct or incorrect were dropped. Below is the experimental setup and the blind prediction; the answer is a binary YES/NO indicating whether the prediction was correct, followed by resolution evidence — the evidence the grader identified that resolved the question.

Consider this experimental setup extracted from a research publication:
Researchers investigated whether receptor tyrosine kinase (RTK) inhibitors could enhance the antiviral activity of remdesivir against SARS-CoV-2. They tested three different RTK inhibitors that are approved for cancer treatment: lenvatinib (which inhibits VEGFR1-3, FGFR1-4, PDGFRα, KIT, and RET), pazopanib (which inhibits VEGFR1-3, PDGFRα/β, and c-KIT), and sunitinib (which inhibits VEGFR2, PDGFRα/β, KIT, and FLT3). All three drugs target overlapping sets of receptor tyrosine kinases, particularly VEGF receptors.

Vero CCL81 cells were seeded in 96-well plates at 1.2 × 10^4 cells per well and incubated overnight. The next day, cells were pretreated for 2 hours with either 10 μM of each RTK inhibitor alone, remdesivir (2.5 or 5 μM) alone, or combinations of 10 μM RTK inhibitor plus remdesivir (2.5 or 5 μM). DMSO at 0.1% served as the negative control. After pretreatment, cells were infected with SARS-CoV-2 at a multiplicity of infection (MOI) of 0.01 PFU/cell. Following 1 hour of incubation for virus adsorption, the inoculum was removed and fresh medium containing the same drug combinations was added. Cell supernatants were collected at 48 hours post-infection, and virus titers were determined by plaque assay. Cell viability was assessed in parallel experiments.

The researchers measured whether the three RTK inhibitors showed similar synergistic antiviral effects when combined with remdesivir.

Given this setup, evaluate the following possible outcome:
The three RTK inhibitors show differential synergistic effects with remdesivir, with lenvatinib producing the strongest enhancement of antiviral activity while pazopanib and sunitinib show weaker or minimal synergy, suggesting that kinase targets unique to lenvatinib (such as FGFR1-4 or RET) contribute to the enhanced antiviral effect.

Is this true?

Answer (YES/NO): NO